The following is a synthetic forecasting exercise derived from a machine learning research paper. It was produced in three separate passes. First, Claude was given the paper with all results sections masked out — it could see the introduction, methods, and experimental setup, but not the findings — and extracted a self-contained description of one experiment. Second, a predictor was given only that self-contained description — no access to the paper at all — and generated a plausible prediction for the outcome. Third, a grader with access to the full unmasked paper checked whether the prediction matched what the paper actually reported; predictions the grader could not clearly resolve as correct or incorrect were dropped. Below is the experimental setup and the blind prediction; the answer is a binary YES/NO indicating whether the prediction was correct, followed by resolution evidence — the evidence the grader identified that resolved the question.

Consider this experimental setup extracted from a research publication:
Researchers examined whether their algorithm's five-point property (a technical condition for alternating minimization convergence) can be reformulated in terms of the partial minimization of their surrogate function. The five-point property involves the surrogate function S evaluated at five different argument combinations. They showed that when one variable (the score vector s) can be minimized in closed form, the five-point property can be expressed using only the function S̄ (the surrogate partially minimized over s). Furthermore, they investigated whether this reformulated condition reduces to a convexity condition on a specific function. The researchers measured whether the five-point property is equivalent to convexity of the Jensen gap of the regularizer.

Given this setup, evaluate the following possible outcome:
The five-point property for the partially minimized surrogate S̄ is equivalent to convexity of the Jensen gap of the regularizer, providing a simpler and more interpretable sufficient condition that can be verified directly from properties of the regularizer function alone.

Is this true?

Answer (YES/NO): NO